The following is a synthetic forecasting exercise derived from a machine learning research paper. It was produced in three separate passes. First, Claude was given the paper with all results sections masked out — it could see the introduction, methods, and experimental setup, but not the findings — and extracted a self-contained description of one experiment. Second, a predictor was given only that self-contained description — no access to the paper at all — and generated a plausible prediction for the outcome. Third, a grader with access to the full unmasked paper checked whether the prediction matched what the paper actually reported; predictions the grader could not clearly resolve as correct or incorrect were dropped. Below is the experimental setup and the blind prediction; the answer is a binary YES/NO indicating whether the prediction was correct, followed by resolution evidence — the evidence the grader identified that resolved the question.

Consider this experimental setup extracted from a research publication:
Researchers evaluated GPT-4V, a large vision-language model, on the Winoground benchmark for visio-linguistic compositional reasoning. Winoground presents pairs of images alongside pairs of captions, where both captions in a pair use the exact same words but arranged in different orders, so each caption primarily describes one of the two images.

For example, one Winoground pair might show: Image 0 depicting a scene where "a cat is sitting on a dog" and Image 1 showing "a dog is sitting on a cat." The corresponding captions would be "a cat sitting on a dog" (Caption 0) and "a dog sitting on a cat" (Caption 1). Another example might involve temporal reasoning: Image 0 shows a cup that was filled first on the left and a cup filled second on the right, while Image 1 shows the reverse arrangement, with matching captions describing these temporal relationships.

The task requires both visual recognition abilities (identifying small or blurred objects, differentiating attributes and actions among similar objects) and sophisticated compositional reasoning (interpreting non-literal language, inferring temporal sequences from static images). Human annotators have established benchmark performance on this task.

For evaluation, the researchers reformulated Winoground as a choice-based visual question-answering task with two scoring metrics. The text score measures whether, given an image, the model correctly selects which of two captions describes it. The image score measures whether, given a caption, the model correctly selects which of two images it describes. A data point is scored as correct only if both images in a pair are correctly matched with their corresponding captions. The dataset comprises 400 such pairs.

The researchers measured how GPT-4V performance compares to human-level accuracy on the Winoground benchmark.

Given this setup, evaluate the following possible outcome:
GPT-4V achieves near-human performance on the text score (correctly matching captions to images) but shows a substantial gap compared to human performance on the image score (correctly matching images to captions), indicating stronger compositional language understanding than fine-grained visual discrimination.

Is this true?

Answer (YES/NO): NO